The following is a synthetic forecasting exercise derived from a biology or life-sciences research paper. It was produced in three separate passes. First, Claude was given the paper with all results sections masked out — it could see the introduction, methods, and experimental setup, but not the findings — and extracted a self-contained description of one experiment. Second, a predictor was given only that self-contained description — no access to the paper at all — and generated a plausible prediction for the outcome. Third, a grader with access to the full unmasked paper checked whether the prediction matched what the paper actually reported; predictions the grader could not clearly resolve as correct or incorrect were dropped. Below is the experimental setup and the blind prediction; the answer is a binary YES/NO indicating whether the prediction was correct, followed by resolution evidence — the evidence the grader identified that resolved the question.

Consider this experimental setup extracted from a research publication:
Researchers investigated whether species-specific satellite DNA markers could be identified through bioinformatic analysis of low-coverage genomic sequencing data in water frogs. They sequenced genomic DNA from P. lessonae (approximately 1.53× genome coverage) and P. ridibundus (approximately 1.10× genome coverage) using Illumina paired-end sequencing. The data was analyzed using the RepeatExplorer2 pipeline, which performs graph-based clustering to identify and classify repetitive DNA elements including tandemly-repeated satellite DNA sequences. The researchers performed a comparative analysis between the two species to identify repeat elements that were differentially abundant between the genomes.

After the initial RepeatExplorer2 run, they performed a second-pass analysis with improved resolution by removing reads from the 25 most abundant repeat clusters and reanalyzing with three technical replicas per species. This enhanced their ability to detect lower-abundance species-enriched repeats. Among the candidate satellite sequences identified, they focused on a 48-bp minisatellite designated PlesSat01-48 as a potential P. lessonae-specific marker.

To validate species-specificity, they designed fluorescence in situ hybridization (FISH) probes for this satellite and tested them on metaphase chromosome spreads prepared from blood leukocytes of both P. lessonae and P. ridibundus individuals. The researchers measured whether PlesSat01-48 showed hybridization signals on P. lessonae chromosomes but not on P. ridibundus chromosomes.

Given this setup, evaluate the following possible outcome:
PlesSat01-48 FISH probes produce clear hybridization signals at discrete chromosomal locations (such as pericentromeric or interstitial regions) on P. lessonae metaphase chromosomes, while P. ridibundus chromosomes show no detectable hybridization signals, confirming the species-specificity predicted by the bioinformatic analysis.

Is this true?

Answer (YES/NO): YES